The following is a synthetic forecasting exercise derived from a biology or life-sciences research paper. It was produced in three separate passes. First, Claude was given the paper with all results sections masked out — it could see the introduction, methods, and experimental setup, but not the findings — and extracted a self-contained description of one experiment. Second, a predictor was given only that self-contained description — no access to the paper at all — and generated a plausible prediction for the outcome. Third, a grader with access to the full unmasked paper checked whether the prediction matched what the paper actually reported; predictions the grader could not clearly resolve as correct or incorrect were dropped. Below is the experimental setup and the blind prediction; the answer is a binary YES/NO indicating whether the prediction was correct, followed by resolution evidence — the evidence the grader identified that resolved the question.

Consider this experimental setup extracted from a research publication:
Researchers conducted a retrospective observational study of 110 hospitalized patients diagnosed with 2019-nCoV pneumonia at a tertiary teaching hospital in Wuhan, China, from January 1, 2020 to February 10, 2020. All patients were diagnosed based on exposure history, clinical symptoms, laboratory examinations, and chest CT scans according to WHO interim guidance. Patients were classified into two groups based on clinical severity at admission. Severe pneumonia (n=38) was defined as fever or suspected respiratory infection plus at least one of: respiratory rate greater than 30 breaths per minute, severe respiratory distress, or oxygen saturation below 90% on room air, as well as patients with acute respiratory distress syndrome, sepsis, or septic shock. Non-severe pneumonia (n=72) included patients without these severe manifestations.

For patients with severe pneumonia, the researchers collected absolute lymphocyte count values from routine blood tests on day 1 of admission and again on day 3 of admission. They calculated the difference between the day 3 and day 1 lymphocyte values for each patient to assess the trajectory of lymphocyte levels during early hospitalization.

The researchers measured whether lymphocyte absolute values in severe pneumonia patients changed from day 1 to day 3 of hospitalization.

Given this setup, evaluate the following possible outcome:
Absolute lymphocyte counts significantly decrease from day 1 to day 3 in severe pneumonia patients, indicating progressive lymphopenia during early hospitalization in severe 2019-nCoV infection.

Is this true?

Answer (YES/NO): YES